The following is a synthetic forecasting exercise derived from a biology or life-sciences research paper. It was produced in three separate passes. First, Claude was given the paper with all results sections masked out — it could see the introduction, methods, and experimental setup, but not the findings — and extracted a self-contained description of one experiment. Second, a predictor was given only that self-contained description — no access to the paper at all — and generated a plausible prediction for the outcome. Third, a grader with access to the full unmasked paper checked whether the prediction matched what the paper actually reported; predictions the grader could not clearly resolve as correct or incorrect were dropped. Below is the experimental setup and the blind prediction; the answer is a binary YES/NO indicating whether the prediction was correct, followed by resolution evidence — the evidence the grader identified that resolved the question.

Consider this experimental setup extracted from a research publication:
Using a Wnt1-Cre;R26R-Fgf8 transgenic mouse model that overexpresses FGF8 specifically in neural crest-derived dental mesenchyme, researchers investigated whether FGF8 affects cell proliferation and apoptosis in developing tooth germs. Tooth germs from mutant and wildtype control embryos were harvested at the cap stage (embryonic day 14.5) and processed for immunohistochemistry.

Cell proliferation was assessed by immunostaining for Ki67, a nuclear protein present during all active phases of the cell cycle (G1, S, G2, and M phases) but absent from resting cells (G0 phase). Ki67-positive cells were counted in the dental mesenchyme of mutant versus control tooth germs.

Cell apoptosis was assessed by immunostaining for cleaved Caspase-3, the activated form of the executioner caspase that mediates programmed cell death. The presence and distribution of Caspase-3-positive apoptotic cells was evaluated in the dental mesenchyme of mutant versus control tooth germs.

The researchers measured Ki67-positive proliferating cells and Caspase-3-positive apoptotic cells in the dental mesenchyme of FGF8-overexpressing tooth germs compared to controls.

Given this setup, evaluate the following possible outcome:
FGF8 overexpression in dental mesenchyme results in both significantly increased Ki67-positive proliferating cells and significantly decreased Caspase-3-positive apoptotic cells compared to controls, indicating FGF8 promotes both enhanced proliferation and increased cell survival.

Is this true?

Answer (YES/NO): YES